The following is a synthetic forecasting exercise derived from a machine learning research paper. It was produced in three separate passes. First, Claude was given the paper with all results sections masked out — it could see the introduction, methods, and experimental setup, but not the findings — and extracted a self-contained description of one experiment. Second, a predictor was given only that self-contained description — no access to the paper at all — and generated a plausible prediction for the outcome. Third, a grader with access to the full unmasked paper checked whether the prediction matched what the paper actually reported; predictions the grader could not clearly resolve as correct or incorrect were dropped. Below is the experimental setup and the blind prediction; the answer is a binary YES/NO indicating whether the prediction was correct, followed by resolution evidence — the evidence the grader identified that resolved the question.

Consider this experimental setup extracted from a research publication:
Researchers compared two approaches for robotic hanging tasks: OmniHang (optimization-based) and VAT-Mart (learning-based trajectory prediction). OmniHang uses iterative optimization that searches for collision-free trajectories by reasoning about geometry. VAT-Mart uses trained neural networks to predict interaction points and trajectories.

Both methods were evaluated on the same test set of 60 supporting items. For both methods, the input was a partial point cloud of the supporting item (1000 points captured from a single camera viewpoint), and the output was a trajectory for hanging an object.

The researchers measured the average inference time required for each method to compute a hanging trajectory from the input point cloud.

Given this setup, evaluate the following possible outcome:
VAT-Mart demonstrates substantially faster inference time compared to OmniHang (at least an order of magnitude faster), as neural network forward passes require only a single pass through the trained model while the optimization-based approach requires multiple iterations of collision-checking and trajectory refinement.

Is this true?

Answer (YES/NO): YES